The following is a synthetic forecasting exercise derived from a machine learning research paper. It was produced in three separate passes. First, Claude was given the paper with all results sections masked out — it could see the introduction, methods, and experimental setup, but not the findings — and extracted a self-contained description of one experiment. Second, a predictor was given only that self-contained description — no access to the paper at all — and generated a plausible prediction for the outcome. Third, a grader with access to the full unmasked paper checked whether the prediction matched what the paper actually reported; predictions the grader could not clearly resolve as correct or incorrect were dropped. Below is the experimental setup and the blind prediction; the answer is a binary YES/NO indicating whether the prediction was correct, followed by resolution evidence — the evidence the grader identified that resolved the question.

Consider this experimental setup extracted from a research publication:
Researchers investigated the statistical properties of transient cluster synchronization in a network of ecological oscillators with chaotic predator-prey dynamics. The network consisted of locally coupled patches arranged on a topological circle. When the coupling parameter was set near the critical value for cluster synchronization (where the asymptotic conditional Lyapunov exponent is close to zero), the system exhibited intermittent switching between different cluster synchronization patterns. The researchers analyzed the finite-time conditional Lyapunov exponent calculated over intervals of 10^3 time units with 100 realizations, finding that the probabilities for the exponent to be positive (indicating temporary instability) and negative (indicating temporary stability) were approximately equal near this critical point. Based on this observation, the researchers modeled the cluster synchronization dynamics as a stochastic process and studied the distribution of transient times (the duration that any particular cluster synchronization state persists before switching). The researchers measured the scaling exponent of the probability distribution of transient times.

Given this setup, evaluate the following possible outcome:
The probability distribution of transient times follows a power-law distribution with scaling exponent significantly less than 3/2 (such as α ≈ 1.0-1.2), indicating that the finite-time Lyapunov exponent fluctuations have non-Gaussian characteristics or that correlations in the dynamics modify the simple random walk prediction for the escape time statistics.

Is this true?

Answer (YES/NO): NO